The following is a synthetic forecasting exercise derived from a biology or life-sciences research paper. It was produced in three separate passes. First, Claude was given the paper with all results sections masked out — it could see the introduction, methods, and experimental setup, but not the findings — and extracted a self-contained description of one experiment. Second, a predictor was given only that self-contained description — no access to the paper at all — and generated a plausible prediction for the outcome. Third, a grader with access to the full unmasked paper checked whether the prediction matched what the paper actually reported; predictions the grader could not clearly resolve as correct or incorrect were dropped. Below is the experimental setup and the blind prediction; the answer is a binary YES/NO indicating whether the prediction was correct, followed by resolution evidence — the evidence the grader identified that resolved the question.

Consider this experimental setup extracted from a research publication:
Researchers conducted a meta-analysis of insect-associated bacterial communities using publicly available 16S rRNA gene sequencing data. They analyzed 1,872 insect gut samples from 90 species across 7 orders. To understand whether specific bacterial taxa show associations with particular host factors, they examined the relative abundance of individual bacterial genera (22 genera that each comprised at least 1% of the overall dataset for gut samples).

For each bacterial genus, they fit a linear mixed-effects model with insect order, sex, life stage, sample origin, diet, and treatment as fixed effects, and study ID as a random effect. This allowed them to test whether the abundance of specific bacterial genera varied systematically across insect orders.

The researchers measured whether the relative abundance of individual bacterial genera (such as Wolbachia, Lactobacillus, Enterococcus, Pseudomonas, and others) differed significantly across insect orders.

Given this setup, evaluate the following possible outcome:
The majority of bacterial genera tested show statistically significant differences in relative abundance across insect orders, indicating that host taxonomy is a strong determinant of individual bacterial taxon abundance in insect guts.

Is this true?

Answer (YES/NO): NO